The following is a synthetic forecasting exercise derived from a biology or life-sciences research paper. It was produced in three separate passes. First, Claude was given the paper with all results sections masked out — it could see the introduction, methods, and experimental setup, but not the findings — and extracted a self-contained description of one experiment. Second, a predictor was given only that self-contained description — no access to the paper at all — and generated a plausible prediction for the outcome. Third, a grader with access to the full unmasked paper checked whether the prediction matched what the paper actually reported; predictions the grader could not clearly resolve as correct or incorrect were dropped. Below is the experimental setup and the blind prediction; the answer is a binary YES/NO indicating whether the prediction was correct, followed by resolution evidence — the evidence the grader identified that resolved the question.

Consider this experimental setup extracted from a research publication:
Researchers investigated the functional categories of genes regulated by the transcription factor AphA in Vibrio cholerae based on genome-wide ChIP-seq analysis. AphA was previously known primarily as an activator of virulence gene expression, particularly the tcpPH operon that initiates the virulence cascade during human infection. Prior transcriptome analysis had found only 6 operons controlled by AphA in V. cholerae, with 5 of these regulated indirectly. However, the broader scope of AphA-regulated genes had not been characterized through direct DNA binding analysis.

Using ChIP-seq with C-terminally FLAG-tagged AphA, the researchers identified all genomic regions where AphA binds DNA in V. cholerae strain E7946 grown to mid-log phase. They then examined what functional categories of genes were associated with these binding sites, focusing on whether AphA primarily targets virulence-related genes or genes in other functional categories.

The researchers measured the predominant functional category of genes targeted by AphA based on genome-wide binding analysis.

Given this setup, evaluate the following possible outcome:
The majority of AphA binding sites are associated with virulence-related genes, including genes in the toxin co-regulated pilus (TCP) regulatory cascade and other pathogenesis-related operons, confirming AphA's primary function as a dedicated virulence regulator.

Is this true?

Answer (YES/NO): NO